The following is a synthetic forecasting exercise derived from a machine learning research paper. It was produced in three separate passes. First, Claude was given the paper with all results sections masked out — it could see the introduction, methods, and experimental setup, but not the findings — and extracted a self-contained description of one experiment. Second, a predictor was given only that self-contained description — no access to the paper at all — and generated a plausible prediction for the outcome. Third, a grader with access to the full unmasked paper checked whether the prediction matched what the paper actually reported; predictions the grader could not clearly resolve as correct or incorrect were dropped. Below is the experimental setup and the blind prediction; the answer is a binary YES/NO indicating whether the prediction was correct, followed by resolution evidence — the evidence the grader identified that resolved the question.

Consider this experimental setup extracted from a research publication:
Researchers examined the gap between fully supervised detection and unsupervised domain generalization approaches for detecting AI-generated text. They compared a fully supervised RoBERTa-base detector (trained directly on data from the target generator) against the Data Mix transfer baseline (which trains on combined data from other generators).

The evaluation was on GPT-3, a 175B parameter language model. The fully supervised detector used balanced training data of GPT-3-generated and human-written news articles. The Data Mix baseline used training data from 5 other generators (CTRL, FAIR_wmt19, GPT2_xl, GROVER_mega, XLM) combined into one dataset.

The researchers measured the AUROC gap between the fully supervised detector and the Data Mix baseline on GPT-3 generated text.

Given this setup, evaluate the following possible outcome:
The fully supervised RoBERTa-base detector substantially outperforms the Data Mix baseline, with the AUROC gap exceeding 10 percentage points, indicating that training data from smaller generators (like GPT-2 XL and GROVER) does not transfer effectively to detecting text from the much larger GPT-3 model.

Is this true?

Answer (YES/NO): NO